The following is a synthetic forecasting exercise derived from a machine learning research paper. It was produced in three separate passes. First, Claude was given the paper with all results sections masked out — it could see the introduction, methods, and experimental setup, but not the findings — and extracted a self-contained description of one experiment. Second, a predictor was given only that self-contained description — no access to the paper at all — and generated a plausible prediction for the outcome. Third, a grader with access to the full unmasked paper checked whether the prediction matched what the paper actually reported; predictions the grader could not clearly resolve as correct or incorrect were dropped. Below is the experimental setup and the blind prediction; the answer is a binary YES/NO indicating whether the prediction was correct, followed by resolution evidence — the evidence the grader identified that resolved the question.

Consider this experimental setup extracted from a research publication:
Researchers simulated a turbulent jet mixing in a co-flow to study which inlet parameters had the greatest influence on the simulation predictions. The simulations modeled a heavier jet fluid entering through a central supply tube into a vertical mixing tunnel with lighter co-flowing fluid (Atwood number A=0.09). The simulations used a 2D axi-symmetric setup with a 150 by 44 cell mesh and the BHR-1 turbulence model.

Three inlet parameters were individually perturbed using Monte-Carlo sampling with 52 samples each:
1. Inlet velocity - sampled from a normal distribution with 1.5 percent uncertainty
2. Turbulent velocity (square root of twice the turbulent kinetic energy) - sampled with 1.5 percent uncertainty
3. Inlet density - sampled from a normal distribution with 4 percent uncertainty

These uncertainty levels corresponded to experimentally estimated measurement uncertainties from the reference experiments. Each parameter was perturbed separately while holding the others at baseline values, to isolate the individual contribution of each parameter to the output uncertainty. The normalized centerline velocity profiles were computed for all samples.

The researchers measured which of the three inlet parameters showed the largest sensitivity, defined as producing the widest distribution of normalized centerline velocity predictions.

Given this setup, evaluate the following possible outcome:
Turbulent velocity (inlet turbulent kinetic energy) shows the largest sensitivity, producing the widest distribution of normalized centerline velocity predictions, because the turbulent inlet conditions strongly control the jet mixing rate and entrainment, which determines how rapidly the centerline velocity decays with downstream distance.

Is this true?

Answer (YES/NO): NO